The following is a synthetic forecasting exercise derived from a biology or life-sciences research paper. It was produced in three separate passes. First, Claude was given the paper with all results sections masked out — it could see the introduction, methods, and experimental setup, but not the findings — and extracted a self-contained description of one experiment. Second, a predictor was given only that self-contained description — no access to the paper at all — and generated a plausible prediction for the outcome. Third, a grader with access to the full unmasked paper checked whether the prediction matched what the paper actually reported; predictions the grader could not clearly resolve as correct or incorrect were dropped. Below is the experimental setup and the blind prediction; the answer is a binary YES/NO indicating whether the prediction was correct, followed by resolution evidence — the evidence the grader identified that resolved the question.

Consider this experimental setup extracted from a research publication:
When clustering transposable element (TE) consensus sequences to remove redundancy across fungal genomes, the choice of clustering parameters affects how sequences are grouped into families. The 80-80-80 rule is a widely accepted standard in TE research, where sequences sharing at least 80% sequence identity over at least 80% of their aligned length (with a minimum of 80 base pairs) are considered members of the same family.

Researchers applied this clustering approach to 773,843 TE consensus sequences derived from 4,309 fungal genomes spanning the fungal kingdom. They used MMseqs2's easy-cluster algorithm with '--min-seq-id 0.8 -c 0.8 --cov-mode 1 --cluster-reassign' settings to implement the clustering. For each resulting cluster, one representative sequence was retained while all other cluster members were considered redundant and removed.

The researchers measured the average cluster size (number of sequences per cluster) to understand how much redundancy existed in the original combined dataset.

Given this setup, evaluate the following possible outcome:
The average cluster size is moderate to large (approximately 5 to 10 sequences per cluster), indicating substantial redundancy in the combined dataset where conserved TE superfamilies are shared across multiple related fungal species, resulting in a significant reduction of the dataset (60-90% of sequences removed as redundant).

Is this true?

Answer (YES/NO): NO